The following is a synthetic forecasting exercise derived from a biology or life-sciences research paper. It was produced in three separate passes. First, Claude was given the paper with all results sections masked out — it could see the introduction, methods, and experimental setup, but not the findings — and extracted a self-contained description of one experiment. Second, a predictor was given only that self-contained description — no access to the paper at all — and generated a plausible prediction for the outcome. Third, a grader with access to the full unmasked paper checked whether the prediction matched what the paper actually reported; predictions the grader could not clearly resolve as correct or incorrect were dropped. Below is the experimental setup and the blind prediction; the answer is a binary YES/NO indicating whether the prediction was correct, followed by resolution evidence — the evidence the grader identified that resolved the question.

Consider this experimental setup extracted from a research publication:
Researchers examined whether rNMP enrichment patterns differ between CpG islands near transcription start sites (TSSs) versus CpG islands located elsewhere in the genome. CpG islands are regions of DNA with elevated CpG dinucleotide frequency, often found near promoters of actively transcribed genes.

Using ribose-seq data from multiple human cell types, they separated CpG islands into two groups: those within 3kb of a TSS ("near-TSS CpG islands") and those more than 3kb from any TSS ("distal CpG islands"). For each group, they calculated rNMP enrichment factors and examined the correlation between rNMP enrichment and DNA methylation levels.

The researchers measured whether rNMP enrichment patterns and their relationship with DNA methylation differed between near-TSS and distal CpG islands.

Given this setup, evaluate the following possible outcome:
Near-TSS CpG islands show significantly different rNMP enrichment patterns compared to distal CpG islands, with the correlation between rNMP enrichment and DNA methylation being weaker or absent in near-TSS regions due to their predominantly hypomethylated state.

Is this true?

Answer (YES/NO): NO